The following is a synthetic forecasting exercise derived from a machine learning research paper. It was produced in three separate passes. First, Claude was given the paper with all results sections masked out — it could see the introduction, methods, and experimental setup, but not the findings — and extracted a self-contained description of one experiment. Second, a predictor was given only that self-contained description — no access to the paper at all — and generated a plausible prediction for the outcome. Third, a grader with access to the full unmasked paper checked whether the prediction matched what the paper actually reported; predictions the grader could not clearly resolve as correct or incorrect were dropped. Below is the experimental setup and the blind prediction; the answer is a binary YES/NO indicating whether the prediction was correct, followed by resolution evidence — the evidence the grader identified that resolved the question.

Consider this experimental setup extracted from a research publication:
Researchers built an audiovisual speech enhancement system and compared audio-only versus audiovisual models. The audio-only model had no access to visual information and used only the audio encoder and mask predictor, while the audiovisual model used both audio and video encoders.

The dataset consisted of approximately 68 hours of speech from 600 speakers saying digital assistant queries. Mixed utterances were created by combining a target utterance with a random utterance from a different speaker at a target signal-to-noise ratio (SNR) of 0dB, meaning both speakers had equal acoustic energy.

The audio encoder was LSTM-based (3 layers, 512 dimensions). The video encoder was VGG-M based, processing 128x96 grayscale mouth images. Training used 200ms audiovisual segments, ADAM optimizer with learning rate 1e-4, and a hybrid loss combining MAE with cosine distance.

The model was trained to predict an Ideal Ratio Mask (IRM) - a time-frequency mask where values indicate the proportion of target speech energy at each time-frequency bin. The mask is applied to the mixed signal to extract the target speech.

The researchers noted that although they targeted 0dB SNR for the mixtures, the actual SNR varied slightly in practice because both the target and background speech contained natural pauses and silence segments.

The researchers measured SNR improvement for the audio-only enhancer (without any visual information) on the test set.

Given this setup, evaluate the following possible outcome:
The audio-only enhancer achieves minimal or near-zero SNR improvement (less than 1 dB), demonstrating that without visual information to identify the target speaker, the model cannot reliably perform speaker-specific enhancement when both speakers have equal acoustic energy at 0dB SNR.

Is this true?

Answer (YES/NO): NO